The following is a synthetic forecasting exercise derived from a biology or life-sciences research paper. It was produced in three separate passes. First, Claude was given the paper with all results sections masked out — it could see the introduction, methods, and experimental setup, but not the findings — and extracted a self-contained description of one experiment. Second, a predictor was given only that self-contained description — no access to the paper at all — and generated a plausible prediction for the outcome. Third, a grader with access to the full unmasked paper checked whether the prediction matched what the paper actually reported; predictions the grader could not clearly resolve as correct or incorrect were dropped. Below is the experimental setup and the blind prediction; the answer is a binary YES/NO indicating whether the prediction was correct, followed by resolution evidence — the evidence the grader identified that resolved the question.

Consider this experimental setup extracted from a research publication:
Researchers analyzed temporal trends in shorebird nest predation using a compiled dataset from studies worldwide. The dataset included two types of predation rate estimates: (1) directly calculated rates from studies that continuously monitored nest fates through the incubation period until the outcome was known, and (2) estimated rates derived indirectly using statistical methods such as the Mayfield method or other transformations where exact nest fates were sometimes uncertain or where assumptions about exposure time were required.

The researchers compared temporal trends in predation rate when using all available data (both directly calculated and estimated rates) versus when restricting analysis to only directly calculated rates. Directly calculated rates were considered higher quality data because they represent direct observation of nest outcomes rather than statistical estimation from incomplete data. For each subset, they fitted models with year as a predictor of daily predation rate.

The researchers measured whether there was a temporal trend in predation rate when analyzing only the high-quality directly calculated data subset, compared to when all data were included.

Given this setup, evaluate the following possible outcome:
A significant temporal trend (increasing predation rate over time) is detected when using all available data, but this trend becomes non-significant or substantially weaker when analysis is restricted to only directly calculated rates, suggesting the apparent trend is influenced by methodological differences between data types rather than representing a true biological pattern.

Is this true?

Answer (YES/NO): YES